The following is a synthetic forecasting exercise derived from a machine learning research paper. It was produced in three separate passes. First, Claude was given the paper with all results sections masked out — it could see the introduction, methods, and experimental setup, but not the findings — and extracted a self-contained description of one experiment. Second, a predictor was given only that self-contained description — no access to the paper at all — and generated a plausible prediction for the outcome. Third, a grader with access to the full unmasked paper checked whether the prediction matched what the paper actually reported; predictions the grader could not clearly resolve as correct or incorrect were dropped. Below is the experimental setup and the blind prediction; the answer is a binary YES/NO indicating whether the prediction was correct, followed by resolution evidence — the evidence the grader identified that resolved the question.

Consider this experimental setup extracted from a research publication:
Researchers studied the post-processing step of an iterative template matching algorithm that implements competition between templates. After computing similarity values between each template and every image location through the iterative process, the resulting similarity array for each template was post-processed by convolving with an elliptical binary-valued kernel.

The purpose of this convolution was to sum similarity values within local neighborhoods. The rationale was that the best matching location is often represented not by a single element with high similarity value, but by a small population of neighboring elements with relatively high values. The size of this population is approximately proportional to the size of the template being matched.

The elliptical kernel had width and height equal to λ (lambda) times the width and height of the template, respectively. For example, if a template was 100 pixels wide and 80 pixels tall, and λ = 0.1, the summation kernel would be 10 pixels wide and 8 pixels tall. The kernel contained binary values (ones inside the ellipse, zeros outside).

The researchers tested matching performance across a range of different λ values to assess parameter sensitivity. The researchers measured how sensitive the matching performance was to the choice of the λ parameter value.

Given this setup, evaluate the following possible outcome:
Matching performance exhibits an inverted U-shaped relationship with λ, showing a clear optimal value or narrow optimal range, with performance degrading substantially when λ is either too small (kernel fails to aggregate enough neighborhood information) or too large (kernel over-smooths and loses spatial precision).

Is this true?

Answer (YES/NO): NO